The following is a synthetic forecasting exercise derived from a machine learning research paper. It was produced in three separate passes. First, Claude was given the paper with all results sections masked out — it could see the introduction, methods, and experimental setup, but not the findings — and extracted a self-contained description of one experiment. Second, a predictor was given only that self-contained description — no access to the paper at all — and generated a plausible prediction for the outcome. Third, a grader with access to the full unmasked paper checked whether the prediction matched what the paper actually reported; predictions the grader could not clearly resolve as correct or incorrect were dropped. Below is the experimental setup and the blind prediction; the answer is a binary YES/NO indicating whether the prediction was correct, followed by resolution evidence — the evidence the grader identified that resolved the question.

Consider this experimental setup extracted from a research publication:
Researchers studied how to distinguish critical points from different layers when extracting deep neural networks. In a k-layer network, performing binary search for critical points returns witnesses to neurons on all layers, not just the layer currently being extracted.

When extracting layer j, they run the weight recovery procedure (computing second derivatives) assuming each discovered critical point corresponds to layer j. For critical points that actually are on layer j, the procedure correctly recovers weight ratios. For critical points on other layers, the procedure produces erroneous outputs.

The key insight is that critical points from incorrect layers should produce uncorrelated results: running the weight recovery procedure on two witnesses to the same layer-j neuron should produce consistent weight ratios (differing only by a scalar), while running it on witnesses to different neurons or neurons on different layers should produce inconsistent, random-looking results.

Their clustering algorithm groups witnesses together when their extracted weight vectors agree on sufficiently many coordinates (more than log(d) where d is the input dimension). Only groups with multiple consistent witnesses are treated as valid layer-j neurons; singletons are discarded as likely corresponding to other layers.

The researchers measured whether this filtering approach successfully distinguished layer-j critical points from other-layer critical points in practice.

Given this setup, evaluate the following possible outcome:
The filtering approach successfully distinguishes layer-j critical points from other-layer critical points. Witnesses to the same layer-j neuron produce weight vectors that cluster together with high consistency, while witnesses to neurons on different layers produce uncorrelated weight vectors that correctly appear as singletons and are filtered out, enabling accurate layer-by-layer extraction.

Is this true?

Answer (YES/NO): YES